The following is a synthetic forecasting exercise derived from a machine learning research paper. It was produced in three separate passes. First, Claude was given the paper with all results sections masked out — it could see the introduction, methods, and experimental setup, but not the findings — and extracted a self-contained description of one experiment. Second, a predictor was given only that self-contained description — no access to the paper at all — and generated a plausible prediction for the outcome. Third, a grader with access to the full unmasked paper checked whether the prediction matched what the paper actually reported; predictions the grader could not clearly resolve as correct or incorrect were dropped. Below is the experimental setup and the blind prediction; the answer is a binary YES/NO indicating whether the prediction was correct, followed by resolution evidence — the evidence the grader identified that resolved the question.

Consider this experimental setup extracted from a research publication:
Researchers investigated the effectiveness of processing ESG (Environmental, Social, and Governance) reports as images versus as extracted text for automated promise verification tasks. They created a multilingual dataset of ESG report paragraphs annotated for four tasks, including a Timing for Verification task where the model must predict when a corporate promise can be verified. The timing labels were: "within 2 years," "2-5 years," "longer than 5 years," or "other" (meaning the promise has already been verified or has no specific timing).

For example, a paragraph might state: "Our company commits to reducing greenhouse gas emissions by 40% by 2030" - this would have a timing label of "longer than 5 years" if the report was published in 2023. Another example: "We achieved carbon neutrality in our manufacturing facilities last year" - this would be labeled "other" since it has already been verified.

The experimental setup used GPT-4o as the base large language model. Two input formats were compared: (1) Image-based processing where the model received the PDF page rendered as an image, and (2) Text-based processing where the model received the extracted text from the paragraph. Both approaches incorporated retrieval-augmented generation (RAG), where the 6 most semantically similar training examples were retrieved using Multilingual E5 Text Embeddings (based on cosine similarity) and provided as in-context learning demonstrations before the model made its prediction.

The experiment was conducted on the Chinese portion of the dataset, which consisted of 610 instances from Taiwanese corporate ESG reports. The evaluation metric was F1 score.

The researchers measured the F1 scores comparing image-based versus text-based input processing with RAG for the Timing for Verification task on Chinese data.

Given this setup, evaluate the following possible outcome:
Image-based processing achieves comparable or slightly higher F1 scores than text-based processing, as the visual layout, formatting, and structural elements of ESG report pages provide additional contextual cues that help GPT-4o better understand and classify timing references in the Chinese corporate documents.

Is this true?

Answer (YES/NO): NO